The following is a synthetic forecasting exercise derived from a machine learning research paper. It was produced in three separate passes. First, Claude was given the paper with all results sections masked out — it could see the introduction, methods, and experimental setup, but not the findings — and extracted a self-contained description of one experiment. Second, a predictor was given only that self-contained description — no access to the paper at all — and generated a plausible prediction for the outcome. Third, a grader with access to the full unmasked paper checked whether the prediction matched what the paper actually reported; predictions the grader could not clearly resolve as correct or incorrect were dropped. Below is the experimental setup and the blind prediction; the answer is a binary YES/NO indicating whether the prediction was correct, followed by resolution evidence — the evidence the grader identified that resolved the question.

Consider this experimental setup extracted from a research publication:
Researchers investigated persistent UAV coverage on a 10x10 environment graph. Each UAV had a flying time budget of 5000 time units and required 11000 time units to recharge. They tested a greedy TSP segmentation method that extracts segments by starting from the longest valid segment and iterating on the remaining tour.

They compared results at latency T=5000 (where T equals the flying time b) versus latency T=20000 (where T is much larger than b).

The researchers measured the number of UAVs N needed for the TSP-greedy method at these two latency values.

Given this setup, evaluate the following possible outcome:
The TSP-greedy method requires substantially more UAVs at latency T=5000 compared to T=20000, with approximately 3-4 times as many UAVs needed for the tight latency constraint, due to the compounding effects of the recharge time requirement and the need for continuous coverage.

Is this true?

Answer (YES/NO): YES